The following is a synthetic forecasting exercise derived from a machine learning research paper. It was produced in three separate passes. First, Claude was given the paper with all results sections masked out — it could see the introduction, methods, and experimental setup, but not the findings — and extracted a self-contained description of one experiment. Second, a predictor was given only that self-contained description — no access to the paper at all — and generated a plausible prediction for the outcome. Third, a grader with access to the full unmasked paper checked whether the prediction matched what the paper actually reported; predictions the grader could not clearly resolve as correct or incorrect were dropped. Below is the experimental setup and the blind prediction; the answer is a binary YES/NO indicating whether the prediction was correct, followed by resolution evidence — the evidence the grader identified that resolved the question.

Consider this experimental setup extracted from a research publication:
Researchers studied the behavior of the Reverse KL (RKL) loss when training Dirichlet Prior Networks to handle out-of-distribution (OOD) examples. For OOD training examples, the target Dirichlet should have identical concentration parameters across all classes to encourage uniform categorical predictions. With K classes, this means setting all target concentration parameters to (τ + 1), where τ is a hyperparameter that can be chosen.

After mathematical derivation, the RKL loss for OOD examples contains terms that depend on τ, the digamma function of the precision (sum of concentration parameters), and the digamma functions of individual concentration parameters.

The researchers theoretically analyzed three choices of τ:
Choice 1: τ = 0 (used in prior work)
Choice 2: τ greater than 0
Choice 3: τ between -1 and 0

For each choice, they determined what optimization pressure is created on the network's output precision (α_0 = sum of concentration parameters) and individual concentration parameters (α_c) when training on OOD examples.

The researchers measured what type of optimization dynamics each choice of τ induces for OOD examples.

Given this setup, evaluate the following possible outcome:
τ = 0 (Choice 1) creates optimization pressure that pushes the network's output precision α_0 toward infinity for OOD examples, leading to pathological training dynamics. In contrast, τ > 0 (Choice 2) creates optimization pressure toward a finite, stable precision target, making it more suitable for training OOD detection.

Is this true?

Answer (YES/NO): NO